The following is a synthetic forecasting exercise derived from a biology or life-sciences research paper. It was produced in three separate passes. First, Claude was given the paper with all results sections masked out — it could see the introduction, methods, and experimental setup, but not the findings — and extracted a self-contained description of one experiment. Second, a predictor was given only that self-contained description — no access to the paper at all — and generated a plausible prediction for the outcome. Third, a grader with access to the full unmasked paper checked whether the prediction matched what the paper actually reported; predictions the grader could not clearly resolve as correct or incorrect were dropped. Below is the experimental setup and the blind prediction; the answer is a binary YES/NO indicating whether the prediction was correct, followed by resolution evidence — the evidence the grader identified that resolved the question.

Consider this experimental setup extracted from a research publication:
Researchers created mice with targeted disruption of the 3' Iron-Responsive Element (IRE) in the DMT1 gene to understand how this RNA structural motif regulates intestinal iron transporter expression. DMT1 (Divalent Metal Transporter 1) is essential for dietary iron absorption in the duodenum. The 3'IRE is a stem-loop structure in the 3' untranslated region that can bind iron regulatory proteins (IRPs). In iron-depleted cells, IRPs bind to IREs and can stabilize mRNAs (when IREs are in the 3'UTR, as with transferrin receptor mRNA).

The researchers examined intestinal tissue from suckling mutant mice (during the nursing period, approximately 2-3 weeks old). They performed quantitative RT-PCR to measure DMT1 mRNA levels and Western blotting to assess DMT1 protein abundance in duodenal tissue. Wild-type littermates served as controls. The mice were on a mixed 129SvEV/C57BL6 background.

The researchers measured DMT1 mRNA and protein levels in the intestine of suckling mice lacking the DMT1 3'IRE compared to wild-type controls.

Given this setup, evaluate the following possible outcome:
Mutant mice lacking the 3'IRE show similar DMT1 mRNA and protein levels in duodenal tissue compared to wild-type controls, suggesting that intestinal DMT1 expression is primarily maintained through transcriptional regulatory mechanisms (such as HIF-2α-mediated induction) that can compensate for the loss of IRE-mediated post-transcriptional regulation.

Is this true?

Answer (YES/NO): NO